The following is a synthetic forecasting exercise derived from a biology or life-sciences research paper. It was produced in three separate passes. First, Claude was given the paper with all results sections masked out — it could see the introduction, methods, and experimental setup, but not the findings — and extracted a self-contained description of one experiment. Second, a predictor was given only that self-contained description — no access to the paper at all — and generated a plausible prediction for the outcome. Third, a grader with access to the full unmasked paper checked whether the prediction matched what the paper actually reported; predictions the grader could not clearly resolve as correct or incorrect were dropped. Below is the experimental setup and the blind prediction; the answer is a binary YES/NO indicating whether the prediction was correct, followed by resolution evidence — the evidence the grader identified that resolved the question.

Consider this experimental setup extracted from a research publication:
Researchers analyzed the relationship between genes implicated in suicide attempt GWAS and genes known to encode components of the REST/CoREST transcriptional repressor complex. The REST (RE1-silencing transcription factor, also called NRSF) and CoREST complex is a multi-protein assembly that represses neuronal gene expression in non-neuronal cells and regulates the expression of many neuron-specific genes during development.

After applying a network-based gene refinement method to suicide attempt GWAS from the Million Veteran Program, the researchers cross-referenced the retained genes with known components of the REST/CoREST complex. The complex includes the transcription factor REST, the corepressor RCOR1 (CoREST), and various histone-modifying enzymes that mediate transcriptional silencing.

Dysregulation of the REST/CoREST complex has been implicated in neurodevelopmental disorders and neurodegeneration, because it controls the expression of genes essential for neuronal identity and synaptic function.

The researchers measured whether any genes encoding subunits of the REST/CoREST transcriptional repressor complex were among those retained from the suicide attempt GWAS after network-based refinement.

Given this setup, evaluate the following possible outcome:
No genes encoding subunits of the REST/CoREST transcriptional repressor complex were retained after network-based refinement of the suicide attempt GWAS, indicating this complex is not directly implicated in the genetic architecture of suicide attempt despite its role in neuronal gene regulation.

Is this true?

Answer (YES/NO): NO